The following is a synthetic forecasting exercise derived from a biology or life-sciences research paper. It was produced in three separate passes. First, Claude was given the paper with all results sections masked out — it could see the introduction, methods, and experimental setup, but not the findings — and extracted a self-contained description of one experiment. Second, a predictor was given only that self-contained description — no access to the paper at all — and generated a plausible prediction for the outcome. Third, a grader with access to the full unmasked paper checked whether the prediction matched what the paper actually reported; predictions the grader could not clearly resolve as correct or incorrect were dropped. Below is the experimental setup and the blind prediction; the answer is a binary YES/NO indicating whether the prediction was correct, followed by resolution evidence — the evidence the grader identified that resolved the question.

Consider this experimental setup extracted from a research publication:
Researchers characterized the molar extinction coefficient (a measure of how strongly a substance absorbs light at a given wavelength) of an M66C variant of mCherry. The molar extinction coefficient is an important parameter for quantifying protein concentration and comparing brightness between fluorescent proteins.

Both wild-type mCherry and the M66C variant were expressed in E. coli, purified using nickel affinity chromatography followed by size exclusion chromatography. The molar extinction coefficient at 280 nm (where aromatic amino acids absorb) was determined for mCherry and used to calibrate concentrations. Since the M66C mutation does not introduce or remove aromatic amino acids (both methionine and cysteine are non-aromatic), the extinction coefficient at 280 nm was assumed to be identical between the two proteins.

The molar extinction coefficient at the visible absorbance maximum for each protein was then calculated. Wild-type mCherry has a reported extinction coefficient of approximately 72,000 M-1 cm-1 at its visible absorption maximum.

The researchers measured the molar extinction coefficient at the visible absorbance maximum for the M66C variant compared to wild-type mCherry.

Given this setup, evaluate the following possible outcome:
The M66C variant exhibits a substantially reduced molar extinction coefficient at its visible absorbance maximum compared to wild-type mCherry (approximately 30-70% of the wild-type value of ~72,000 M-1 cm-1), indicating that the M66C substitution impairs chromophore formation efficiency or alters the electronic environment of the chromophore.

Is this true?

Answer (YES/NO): NO